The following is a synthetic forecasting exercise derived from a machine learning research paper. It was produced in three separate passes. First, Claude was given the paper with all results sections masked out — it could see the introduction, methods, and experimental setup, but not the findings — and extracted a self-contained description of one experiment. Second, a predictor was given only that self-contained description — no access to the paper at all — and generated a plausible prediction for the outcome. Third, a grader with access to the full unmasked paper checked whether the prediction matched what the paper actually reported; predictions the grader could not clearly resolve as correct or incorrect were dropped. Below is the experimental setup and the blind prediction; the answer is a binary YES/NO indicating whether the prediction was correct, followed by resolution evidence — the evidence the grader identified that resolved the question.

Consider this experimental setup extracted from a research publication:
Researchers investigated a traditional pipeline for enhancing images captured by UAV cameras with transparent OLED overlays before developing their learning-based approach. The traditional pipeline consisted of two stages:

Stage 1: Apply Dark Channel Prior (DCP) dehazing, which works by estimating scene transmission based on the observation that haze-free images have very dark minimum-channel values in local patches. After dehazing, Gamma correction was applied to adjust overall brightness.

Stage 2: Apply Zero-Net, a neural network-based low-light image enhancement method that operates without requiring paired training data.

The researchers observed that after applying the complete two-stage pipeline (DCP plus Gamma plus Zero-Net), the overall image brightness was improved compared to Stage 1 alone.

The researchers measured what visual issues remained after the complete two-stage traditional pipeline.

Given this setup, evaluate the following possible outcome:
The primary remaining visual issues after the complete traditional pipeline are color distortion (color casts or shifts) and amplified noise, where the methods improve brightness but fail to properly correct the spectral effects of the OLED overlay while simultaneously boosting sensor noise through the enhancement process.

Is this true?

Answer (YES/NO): NO